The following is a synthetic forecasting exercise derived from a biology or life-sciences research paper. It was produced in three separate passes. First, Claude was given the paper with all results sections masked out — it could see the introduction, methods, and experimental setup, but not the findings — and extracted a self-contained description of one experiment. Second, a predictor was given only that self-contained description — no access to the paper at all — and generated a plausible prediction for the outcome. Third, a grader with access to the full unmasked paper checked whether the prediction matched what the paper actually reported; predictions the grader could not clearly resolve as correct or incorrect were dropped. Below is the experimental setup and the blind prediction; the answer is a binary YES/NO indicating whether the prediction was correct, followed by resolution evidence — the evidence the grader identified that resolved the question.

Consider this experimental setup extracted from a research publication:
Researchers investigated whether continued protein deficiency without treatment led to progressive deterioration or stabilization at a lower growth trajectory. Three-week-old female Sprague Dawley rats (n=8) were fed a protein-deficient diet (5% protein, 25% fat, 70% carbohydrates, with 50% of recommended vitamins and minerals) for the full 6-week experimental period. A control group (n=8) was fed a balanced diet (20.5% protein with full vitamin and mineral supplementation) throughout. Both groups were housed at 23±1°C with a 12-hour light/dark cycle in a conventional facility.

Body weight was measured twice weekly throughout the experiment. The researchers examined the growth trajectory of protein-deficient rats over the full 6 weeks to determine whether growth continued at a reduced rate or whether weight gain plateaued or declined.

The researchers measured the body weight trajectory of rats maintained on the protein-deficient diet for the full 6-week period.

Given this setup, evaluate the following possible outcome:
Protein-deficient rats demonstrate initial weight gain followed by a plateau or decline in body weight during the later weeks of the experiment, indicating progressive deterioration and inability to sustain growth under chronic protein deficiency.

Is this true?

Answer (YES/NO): NO